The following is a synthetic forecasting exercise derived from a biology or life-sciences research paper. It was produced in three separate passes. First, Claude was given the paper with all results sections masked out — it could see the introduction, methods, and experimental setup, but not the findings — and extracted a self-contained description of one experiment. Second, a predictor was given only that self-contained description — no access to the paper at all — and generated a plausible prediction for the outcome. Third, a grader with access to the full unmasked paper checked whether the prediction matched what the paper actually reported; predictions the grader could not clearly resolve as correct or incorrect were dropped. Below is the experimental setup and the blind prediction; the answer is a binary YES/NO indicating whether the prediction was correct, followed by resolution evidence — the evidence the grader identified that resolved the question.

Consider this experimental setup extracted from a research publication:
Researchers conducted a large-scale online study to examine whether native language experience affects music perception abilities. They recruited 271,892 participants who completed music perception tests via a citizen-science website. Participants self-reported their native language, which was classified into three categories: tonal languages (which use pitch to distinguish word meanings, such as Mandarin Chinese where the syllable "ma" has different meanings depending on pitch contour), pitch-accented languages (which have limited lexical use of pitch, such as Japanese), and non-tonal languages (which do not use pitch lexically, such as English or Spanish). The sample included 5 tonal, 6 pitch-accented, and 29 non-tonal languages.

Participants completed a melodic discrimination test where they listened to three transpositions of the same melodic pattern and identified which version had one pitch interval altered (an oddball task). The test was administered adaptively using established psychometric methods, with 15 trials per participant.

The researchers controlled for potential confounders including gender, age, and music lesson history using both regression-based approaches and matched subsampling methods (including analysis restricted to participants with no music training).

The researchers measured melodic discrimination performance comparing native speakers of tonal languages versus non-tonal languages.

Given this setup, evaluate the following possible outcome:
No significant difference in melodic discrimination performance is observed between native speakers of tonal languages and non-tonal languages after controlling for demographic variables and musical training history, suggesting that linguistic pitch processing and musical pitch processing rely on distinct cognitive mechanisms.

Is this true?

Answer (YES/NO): NO